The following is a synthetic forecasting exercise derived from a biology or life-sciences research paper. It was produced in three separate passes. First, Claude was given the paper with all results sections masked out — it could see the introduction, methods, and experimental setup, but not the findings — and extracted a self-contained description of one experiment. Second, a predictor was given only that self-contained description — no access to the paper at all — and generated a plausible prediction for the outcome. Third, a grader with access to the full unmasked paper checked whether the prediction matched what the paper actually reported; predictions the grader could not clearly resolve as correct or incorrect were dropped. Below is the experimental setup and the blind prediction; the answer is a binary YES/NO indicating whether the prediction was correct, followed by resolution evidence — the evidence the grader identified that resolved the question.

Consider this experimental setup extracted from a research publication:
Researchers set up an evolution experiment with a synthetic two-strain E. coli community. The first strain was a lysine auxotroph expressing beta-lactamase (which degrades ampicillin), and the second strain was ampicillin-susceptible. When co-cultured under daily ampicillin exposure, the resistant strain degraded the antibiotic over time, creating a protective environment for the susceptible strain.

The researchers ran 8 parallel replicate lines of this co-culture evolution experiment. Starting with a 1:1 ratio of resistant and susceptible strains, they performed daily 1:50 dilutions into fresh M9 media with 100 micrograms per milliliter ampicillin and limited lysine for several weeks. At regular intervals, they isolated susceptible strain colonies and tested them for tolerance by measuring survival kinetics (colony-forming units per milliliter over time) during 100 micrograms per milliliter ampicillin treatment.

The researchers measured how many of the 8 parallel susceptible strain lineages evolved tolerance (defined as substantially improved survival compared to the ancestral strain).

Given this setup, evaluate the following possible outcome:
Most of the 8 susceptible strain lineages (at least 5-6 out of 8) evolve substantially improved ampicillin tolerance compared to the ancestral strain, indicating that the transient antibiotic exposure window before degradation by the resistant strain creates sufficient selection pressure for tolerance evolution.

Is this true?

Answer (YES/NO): YES